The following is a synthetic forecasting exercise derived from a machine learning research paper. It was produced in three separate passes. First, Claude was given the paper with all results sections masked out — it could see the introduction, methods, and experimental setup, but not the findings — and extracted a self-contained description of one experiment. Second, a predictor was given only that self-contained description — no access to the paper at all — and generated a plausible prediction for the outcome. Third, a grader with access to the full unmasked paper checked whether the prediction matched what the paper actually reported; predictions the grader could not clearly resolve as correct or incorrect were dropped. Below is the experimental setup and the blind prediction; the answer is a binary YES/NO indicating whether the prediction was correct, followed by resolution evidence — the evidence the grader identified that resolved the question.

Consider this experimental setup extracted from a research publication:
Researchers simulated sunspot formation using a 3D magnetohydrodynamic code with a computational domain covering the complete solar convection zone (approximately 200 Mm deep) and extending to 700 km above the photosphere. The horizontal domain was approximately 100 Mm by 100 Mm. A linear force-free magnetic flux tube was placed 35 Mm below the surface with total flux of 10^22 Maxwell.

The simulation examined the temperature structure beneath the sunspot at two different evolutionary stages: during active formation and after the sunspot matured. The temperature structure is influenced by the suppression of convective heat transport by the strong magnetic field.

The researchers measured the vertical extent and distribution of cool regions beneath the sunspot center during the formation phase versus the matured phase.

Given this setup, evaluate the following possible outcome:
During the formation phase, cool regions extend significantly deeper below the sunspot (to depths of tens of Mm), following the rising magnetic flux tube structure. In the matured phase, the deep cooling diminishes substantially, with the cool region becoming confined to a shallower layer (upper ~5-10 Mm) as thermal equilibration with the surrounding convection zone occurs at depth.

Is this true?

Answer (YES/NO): NO